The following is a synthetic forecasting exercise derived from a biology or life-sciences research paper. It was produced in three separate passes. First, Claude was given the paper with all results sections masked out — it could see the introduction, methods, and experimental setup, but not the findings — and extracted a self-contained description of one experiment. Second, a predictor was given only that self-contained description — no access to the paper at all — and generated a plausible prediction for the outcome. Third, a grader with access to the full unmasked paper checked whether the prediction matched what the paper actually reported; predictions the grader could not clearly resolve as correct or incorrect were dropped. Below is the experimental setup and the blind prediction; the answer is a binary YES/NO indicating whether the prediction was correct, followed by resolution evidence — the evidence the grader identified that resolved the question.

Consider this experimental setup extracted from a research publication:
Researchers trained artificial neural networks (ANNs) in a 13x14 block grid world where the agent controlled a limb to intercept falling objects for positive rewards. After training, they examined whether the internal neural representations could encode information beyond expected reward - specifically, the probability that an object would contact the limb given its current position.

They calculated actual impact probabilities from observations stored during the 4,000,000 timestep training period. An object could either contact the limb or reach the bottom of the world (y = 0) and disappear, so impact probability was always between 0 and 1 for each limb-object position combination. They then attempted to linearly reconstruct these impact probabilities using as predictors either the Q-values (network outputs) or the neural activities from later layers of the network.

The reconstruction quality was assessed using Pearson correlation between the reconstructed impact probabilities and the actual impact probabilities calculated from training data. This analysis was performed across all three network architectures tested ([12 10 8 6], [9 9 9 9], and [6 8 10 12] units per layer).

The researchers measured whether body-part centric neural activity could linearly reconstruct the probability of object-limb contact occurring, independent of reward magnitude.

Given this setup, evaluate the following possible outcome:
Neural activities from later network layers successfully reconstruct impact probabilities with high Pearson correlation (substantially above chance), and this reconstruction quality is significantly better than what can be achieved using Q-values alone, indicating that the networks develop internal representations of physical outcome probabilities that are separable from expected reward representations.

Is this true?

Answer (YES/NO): NO